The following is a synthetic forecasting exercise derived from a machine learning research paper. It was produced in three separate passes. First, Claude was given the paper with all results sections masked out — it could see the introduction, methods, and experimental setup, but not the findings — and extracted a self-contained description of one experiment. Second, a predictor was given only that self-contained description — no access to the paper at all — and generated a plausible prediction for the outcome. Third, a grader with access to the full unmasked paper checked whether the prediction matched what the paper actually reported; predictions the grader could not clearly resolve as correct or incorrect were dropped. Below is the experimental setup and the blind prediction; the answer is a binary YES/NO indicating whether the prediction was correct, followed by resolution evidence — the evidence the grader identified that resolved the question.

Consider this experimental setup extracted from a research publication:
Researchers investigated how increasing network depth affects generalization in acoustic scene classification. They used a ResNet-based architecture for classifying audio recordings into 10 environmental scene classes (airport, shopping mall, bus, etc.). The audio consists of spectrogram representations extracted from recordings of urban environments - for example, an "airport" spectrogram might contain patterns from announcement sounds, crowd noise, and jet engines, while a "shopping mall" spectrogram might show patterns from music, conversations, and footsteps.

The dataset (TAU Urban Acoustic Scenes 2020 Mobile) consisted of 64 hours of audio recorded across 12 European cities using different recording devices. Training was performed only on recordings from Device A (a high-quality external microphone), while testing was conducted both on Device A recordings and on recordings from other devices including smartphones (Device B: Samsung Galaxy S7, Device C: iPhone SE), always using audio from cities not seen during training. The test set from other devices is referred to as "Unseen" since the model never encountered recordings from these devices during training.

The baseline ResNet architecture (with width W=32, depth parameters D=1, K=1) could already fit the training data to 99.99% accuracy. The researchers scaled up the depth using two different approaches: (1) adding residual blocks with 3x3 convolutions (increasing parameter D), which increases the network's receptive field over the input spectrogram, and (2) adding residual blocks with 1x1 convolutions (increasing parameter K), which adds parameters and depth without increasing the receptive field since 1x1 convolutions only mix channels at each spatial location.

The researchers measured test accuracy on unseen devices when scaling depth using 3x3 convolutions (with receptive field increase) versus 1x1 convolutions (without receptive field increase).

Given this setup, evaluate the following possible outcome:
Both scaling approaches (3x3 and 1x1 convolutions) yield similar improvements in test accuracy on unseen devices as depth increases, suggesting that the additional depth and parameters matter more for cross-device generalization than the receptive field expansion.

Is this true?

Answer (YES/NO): NO